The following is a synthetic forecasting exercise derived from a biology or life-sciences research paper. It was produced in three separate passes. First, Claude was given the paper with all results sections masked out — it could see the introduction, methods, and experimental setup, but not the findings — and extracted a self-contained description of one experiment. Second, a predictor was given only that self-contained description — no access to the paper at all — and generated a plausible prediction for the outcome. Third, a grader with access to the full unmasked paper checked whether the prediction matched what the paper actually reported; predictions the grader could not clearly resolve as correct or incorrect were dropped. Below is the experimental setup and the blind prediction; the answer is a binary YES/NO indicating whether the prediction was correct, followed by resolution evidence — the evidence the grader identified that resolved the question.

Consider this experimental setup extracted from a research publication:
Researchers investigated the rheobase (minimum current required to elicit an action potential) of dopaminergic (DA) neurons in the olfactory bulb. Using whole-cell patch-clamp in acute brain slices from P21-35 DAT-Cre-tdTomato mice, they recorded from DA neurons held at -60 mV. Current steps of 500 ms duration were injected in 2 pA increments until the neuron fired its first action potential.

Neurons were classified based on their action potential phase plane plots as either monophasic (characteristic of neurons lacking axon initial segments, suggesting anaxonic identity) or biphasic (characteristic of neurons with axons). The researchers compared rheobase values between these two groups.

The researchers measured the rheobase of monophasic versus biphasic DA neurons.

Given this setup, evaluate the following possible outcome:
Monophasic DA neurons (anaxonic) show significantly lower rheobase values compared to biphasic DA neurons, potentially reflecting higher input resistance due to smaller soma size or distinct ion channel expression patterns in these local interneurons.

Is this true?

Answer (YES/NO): NO